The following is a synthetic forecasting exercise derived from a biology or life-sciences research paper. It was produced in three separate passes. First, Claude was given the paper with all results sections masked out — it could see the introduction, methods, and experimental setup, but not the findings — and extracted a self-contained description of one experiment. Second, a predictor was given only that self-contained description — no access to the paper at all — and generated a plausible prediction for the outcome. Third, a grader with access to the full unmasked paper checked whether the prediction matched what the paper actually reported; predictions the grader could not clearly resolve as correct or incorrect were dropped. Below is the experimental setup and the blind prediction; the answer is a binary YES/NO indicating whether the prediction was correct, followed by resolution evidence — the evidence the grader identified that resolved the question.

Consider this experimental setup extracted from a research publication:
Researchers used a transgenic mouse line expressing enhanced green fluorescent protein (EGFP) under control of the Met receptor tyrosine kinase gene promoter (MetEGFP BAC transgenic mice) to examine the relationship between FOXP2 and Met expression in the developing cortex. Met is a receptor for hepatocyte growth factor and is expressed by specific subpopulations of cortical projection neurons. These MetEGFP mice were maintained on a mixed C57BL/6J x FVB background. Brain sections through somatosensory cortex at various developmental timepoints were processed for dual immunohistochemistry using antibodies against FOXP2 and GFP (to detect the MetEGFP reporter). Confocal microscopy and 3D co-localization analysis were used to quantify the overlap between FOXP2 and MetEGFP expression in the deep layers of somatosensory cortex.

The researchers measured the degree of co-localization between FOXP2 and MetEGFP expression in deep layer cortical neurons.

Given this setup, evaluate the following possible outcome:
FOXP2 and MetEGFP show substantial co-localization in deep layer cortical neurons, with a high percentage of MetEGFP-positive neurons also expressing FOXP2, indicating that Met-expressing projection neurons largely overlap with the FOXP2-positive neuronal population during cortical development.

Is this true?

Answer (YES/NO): NO